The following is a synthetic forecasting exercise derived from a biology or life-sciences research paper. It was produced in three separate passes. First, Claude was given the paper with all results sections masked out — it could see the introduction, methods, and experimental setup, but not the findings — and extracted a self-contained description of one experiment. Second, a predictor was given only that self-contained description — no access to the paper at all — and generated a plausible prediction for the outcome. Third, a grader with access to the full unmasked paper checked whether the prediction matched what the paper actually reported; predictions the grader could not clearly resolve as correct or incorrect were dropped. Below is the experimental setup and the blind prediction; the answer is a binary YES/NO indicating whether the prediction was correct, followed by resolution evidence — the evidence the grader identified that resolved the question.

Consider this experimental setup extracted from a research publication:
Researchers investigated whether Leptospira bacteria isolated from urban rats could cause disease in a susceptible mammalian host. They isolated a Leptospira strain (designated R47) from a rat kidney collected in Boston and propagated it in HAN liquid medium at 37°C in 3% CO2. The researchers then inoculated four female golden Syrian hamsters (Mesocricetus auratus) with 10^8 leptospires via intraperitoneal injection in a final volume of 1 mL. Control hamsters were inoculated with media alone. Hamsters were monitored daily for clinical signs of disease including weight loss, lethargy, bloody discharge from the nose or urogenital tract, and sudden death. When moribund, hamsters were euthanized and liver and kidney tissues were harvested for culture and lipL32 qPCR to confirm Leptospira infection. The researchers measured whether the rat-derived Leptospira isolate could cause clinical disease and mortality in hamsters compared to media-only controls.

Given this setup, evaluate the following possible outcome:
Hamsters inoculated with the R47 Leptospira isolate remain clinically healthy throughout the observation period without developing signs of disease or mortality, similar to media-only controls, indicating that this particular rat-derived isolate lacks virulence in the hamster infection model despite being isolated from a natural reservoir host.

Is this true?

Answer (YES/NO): NO